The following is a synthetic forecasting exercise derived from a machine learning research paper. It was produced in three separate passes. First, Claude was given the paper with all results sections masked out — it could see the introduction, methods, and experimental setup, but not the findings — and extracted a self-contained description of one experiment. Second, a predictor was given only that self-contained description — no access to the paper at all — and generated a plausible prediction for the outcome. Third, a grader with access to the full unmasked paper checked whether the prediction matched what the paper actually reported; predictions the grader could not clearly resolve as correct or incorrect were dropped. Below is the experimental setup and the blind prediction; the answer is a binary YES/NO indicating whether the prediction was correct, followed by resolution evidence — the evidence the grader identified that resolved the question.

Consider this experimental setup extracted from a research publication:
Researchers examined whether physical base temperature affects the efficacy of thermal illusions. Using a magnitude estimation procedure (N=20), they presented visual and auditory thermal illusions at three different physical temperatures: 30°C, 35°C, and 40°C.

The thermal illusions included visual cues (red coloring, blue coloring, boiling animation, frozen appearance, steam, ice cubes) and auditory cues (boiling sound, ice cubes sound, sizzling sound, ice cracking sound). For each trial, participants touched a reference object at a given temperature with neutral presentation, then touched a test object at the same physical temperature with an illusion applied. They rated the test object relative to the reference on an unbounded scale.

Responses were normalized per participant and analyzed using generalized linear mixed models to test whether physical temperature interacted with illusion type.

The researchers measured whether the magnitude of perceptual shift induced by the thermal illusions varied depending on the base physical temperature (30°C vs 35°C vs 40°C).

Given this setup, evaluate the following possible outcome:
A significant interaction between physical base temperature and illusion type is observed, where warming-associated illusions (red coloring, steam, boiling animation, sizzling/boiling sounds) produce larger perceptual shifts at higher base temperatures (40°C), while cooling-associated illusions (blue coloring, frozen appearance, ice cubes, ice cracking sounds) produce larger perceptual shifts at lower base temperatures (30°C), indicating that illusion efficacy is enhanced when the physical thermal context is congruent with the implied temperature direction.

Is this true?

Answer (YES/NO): NO